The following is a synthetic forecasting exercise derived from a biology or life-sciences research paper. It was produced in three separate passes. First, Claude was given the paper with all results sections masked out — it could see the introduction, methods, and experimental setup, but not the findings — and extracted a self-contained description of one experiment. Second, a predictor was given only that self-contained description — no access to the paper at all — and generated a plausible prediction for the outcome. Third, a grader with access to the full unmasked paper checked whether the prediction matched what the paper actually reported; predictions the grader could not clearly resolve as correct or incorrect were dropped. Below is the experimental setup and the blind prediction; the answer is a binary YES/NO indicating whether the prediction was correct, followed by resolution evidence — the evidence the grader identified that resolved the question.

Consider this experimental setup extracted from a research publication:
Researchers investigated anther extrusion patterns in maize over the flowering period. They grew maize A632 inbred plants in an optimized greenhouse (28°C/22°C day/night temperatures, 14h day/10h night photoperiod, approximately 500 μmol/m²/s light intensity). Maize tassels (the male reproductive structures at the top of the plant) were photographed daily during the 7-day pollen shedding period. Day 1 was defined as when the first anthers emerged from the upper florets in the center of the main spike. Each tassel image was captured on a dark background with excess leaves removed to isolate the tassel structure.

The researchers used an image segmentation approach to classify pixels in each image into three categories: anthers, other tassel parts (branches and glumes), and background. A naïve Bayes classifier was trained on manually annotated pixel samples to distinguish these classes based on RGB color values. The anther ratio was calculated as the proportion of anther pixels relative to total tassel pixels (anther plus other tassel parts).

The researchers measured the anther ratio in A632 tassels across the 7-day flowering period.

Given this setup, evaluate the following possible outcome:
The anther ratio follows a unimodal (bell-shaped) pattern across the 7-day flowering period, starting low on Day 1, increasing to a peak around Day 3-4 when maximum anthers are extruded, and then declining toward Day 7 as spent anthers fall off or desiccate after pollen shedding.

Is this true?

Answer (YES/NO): NO